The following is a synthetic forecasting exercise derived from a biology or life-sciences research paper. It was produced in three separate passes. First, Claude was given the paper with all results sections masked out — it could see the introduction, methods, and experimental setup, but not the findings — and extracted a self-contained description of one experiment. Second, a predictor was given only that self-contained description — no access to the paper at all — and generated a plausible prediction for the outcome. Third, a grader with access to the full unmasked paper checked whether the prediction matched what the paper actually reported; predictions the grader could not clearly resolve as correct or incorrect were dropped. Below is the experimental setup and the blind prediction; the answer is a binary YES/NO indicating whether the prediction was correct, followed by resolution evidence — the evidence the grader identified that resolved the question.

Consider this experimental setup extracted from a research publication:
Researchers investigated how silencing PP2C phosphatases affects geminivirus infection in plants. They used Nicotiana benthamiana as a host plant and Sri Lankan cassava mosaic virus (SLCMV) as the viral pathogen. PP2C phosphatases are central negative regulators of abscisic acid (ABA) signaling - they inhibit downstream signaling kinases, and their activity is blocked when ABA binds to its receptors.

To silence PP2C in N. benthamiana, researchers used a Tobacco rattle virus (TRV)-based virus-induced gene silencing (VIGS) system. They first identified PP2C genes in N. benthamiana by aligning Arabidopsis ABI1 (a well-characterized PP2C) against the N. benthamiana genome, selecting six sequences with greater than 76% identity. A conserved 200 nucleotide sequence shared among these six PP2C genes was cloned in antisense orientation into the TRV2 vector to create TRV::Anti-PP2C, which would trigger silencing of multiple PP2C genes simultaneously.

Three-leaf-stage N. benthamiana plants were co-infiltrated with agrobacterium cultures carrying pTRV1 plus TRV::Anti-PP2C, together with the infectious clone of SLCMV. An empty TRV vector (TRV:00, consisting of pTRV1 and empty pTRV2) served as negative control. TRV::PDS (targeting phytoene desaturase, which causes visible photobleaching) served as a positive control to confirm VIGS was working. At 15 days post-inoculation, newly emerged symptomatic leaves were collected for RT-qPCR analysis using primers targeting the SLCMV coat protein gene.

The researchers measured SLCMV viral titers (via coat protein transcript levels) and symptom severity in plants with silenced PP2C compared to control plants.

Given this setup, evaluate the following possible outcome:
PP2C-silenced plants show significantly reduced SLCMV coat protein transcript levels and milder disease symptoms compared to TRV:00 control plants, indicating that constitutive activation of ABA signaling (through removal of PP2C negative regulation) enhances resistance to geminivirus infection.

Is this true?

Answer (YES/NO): YES